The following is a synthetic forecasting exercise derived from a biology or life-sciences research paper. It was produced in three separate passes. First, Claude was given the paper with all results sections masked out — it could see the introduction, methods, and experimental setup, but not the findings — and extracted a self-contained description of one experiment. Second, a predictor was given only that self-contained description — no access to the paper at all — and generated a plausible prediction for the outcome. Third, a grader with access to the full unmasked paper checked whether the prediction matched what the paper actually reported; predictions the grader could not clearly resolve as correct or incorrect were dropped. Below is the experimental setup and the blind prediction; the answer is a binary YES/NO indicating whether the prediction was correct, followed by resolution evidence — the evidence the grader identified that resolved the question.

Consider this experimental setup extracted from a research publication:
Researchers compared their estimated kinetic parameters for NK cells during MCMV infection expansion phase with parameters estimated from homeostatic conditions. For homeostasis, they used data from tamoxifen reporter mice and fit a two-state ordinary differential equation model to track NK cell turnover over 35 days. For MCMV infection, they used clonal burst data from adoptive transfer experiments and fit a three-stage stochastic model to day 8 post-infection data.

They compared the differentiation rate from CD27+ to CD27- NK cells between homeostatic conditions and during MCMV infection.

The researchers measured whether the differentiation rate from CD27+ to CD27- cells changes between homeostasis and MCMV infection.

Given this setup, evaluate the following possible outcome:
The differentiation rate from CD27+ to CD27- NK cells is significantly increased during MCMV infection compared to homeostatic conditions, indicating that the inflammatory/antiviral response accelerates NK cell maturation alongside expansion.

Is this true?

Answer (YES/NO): NO